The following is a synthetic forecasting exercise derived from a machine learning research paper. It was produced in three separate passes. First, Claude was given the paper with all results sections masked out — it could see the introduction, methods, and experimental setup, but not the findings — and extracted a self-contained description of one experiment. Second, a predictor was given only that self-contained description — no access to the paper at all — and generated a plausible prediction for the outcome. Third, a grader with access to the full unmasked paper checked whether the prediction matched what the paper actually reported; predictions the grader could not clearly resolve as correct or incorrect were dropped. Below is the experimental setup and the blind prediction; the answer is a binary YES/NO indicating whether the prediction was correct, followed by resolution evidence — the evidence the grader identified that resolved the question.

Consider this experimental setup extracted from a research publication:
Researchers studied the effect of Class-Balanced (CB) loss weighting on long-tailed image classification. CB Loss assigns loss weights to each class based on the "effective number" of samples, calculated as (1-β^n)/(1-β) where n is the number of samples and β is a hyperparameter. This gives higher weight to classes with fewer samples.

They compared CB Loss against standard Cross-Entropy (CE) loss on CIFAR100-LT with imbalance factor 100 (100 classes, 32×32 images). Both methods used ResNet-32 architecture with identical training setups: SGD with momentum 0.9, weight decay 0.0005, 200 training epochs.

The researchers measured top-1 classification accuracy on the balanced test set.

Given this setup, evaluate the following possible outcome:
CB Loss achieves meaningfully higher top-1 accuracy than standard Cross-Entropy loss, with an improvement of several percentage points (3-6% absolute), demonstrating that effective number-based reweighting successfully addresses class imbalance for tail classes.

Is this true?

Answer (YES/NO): NO